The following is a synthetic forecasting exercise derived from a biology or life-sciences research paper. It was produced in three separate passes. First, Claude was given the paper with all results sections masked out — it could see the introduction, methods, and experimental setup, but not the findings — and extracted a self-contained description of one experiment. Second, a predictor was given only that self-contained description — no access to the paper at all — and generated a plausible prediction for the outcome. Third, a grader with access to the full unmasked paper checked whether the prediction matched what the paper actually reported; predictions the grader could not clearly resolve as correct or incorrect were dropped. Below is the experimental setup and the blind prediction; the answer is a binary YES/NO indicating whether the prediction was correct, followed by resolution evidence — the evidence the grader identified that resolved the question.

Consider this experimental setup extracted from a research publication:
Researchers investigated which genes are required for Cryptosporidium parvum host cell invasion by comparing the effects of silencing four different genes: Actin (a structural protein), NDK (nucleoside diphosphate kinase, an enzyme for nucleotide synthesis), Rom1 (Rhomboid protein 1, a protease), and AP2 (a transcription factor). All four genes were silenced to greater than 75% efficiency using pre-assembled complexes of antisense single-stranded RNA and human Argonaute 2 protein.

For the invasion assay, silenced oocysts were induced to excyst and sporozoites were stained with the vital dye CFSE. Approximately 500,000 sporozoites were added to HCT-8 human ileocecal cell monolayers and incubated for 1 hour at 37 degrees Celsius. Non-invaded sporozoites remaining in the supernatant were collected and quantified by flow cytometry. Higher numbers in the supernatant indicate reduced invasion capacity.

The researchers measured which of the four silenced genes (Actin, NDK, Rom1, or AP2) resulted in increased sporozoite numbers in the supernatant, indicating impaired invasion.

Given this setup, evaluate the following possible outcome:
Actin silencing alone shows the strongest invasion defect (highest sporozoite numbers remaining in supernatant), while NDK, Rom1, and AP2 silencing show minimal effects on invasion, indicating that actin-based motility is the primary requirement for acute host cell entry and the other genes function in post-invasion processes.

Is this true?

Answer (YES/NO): NO